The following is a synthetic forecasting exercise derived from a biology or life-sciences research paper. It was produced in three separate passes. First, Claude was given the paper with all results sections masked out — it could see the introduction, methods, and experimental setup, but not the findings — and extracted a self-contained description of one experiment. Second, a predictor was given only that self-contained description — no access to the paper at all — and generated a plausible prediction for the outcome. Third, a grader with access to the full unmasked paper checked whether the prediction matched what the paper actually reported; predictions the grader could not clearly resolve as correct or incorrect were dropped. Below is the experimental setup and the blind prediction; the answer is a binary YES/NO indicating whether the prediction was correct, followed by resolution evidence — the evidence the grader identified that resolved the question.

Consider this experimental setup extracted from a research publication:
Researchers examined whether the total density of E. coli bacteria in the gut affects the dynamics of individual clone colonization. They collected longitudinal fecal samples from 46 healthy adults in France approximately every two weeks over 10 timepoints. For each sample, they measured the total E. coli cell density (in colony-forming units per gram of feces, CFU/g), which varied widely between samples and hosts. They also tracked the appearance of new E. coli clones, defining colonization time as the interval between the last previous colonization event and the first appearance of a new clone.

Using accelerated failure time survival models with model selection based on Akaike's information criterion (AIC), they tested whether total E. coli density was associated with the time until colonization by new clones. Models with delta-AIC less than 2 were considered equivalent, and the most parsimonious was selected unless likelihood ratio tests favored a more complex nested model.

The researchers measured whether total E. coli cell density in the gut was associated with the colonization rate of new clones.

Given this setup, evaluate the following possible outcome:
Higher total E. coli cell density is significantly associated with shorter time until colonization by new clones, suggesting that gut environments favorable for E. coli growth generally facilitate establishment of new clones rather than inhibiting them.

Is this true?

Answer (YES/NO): NO